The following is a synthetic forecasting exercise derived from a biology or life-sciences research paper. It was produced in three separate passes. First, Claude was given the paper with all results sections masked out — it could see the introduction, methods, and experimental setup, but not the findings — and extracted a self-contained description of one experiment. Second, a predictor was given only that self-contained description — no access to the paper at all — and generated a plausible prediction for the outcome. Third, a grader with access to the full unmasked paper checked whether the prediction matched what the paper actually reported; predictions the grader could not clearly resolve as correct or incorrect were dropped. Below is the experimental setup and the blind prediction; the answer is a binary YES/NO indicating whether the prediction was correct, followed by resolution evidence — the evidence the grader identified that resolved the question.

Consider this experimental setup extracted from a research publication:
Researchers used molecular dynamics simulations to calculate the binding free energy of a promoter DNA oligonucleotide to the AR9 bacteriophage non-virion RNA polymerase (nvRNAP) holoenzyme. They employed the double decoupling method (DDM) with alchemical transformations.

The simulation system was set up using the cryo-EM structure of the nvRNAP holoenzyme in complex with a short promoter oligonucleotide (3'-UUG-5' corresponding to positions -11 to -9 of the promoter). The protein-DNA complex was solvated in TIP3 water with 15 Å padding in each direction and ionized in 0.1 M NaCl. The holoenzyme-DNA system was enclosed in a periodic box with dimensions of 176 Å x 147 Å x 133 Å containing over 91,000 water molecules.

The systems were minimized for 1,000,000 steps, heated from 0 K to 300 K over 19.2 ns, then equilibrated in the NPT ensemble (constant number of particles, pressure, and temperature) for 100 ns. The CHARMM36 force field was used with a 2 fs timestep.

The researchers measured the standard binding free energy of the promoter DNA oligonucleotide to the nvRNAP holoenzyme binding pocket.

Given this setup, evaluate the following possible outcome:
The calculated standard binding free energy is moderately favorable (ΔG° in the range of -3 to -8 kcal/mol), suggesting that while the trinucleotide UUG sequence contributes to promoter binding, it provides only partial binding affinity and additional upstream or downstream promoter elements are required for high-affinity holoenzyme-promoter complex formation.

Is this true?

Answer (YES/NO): YES